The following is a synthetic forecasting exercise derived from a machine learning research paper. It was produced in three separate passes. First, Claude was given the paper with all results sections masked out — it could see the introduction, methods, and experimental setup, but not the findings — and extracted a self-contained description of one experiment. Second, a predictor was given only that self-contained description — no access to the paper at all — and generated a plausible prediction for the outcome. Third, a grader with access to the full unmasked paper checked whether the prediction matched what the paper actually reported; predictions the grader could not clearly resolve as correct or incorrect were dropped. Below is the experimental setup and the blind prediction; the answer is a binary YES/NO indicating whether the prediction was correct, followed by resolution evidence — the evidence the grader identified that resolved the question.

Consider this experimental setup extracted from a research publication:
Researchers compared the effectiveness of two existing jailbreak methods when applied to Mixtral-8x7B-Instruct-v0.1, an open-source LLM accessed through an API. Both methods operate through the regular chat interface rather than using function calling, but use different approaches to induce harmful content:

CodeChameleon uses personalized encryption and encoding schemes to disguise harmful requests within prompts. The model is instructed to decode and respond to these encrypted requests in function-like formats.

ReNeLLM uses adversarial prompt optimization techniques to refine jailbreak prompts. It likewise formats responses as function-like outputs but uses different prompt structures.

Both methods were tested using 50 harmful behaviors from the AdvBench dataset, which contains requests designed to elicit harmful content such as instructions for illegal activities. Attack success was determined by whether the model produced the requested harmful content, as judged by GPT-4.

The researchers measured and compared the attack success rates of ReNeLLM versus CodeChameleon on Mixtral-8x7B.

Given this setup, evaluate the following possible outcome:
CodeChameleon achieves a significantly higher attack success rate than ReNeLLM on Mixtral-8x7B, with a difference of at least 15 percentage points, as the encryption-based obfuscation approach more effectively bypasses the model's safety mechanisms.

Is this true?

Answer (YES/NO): NO